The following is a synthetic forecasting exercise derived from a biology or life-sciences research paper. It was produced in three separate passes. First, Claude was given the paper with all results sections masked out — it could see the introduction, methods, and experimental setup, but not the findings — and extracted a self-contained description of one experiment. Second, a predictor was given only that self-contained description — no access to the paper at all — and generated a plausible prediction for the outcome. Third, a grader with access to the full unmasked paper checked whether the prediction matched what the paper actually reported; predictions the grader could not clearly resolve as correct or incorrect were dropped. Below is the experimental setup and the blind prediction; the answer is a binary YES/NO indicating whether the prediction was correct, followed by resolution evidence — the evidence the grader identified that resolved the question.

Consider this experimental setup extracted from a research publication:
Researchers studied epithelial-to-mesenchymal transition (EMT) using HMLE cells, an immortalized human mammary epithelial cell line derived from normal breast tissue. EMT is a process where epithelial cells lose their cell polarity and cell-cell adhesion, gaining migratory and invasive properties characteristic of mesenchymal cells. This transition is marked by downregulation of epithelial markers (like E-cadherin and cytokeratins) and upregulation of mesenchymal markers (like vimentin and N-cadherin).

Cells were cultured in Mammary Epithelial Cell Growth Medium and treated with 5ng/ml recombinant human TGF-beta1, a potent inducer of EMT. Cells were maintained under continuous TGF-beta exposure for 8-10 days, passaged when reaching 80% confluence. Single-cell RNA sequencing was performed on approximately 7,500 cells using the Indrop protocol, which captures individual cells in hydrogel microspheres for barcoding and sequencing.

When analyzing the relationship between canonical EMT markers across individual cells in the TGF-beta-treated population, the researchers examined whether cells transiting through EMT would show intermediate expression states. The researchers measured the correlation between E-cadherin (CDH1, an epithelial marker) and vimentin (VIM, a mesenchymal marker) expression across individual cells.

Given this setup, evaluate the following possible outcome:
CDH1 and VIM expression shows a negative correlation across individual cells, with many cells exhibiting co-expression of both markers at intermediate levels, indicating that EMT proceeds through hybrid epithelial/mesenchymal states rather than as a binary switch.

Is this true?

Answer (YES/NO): YES